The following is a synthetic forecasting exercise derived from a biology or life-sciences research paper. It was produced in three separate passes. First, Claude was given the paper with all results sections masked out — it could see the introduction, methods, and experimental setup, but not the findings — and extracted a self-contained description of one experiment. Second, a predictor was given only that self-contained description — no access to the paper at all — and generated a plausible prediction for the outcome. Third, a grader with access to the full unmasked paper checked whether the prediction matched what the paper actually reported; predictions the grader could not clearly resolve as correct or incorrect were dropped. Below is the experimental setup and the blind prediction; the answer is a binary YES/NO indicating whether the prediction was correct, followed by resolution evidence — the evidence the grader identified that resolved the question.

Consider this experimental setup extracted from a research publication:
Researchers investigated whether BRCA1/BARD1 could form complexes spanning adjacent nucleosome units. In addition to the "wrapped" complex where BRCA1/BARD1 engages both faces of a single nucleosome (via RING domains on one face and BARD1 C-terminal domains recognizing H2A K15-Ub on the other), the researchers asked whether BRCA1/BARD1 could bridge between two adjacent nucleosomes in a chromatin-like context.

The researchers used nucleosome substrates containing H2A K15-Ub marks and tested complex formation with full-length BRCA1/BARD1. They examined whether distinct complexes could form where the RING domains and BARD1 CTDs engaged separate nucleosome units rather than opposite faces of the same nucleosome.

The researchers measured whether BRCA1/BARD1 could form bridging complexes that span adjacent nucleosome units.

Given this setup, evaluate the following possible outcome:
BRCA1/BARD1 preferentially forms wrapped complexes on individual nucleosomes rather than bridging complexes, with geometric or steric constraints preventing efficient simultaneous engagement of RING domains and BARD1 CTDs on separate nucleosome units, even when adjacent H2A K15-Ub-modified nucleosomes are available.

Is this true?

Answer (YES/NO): NO